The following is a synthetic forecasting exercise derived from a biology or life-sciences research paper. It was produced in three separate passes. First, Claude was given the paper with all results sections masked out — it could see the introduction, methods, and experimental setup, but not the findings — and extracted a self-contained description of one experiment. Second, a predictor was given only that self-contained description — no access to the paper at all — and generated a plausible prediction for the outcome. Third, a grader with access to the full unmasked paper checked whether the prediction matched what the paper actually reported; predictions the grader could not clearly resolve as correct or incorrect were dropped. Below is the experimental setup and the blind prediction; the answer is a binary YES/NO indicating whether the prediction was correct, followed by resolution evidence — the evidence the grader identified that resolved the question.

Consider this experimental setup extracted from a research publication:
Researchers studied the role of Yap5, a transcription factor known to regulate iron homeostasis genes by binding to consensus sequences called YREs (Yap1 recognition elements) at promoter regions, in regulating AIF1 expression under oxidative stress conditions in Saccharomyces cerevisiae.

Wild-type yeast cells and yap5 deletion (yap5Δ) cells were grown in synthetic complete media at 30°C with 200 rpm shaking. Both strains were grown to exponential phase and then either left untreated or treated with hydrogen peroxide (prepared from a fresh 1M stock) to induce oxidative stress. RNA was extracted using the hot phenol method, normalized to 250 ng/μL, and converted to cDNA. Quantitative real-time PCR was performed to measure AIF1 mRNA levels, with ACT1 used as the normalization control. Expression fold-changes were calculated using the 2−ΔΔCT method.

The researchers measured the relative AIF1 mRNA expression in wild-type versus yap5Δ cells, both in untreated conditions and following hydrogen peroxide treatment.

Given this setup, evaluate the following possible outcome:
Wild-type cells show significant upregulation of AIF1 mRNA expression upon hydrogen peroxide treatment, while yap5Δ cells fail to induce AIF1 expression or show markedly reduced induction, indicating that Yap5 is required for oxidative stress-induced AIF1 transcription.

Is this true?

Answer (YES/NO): NO